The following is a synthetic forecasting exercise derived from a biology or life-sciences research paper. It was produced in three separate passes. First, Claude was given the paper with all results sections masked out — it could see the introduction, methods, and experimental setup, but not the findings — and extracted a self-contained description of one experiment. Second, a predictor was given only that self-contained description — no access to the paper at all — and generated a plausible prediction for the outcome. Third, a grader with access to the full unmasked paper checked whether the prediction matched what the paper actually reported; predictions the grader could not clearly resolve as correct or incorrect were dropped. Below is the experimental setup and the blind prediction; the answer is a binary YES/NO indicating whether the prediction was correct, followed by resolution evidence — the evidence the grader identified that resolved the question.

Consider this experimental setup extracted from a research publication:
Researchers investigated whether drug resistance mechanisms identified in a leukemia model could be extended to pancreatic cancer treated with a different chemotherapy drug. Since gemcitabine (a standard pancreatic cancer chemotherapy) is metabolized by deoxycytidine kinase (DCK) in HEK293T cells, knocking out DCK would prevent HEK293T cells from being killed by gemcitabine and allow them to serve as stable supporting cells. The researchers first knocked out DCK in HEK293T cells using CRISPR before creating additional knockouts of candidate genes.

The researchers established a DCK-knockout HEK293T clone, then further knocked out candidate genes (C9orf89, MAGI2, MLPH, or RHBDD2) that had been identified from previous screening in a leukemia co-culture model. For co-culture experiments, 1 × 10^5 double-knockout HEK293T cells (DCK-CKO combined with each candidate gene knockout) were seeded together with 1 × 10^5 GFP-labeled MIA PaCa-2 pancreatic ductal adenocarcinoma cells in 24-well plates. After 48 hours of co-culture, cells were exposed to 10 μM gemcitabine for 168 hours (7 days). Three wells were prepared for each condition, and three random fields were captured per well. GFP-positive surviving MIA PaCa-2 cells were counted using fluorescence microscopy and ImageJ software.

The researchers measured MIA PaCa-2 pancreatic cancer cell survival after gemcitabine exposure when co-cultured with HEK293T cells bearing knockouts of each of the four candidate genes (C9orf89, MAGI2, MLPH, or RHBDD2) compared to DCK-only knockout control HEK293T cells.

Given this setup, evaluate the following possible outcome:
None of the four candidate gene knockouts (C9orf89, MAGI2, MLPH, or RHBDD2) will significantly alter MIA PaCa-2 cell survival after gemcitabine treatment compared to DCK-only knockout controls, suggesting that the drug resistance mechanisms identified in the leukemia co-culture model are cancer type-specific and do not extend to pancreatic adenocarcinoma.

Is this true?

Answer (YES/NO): NO